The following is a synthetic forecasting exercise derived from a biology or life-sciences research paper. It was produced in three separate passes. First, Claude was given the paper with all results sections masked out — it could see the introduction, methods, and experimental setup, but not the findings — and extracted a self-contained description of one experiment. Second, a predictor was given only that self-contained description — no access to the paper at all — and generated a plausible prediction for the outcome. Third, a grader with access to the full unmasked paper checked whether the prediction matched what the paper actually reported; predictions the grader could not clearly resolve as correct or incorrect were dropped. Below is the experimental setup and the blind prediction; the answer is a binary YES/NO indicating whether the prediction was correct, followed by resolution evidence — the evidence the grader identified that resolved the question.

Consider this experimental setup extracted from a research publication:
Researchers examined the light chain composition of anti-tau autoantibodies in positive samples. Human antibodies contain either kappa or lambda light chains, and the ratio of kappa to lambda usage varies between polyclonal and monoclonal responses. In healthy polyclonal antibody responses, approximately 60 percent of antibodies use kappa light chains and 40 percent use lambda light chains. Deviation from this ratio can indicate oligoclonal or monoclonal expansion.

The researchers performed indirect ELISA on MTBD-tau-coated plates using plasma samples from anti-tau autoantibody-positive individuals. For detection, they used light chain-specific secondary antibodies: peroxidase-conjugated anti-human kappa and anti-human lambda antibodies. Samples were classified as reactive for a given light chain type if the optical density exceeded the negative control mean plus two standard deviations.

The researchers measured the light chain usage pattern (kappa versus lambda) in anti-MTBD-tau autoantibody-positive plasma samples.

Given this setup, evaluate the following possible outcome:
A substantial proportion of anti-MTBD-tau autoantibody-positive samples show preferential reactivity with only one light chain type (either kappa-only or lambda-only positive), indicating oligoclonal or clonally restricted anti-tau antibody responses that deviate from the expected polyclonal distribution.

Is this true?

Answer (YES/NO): YES